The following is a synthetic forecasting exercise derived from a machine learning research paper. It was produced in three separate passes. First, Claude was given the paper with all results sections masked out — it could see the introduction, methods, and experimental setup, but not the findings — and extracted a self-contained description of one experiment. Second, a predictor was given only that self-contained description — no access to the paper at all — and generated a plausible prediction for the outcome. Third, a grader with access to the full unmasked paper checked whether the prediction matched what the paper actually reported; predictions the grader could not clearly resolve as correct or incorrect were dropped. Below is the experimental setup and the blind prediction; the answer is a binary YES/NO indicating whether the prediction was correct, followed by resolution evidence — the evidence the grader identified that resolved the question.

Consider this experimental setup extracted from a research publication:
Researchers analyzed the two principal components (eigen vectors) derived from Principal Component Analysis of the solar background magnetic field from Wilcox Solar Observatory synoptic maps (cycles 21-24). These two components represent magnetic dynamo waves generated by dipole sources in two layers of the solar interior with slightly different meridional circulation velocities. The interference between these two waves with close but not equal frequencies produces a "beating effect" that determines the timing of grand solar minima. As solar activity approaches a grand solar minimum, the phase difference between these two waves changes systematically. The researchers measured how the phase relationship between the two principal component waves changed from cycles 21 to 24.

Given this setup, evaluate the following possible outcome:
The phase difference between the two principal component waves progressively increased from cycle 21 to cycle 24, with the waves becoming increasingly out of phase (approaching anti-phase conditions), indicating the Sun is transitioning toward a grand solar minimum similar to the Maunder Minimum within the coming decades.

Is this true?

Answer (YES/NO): YES